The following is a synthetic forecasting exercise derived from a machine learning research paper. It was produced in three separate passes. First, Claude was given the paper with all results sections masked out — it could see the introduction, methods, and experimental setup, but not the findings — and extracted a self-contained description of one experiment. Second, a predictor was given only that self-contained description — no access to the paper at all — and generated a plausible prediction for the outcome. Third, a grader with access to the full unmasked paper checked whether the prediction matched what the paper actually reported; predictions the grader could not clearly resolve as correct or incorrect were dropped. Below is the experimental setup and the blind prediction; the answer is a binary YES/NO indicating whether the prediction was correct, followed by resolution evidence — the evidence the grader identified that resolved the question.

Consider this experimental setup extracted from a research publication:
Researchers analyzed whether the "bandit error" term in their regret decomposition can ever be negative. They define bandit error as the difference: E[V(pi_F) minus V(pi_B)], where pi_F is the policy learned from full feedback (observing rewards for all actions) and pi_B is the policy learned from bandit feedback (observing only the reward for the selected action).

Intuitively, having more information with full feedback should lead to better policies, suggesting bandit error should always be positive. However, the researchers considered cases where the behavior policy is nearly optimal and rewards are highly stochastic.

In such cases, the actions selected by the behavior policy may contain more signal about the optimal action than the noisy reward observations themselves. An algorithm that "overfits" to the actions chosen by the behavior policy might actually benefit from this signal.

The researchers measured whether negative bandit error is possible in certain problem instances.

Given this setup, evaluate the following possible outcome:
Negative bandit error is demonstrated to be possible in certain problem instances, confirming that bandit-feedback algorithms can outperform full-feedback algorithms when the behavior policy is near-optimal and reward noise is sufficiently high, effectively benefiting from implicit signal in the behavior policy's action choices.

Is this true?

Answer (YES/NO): NO